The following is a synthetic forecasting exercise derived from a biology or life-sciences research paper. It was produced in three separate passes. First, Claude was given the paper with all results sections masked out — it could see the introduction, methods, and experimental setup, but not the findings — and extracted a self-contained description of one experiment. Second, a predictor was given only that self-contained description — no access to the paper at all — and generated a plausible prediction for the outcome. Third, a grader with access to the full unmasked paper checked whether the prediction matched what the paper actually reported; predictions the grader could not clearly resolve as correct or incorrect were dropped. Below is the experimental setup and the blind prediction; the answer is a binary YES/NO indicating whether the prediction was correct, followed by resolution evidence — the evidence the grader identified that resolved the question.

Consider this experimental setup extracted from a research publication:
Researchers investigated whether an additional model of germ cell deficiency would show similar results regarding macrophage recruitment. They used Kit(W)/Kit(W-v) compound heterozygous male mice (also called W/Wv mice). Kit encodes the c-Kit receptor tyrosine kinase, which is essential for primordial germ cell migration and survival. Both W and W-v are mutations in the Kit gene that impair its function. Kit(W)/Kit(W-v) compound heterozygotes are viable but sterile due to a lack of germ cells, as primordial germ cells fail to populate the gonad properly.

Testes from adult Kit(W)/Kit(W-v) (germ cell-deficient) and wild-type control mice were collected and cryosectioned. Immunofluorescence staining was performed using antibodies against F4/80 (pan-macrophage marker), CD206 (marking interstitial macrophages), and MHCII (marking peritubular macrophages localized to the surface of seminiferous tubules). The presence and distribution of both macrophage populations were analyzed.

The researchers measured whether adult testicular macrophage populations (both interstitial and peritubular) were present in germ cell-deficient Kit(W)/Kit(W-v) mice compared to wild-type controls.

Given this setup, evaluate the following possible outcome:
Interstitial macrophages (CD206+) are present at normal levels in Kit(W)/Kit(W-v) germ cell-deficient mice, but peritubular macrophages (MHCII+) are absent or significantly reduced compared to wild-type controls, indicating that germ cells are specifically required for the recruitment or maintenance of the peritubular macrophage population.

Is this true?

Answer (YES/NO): NO